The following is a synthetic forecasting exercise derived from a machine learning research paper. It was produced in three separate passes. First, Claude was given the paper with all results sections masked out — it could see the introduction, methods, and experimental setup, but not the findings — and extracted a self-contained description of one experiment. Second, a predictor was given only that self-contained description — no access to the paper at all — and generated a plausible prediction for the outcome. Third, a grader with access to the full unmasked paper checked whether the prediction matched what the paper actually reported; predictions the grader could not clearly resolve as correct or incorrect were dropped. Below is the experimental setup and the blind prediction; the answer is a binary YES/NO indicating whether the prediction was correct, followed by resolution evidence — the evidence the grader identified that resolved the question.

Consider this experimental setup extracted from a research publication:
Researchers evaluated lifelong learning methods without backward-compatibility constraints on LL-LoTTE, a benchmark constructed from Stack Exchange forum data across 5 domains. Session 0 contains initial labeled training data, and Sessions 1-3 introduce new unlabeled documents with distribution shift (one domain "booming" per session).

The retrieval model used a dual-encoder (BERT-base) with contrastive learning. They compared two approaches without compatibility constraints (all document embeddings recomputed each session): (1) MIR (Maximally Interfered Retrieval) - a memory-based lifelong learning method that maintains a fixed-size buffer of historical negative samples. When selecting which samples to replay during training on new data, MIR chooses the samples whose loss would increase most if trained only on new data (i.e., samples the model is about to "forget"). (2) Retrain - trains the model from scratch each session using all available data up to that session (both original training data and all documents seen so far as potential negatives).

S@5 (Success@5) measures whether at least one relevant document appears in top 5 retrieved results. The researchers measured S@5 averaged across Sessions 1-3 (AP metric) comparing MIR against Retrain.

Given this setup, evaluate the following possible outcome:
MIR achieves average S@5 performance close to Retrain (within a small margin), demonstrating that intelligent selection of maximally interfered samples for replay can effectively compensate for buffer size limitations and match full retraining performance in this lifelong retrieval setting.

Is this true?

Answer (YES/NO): NO